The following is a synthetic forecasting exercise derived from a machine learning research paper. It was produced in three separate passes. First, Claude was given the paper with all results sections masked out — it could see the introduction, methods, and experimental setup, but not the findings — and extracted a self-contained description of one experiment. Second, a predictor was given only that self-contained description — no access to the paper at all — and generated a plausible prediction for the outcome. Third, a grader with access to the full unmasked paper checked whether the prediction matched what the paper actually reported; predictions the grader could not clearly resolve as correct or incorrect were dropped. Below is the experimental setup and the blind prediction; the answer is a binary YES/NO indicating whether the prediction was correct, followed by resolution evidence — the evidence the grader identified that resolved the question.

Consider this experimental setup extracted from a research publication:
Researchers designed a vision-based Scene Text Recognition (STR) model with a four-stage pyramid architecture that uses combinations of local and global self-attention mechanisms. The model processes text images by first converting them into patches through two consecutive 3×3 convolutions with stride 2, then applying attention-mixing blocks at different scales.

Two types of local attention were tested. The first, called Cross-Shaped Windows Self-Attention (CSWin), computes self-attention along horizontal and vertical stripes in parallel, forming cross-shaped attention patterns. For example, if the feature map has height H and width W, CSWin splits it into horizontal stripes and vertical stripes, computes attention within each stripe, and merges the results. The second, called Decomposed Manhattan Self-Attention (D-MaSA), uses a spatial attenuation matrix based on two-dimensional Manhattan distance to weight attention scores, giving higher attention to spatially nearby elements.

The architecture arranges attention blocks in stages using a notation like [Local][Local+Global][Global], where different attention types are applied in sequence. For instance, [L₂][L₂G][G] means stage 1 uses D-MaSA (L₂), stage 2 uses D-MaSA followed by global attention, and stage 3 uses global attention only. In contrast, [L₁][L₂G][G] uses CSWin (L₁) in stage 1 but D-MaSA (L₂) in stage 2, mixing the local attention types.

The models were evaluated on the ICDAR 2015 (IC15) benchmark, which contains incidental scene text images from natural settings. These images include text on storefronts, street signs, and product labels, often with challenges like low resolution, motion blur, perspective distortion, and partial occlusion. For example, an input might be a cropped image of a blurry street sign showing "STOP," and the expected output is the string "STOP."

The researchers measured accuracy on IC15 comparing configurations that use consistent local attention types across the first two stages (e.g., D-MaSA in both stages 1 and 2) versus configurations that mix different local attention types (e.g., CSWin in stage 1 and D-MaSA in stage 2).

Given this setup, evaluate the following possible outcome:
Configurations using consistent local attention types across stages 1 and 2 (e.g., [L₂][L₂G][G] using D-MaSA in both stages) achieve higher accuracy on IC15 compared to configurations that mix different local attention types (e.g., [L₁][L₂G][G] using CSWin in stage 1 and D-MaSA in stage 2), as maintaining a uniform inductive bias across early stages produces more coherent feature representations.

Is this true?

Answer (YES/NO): YES